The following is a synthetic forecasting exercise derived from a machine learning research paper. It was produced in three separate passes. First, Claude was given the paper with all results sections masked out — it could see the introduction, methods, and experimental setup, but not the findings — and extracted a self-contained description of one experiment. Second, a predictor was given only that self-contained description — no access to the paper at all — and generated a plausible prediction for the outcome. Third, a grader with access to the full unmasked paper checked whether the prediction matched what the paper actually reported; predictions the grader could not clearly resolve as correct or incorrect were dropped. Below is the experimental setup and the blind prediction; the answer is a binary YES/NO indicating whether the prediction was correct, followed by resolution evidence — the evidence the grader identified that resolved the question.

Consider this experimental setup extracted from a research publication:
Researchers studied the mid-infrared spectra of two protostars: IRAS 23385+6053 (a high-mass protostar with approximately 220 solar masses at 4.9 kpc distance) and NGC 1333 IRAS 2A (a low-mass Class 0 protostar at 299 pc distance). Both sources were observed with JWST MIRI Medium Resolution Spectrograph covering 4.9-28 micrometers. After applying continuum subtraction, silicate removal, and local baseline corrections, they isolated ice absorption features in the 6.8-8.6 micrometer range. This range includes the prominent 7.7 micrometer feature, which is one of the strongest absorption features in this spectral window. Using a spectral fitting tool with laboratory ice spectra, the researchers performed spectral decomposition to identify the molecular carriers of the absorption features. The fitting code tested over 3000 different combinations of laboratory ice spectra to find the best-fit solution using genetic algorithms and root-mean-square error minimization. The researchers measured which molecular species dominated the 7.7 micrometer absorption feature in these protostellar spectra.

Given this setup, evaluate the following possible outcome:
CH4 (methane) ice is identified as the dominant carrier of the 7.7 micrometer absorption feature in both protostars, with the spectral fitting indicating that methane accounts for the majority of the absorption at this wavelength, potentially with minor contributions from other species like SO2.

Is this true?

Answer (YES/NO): YES